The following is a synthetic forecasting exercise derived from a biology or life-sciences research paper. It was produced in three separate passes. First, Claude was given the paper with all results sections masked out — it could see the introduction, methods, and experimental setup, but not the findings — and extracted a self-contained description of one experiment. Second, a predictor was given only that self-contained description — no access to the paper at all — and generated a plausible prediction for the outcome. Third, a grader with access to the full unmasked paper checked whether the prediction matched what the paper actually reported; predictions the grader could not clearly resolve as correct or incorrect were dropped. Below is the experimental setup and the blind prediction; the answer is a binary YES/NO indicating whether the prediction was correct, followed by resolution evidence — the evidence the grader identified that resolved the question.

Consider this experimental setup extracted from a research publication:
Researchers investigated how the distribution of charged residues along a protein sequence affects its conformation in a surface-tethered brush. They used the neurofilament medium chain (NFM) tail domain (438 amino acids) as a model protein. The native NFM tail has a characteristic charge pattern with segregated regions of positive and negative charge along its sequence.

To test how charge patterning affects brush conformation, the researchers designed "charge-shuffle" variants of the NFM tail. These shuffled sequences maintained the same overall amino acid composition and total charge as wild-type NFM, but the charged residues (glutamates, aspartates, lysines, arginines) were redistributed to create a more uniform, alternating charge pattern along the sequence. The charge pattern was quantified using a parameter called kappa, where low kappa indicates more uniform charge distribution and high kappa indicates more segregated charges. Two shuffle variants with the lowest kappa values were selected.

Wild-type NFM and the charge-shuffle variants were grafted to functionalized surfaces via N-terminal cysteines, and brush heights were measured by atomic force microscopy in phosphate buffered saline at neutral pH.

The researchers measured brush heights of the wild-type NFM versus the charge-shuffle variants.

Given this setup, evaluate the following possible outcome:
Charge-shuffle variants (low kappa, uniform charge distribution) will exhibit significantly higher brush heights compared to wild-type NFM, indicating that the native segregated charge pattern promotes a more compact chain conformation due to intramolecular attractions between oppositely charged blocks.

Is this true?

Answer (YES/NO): YES